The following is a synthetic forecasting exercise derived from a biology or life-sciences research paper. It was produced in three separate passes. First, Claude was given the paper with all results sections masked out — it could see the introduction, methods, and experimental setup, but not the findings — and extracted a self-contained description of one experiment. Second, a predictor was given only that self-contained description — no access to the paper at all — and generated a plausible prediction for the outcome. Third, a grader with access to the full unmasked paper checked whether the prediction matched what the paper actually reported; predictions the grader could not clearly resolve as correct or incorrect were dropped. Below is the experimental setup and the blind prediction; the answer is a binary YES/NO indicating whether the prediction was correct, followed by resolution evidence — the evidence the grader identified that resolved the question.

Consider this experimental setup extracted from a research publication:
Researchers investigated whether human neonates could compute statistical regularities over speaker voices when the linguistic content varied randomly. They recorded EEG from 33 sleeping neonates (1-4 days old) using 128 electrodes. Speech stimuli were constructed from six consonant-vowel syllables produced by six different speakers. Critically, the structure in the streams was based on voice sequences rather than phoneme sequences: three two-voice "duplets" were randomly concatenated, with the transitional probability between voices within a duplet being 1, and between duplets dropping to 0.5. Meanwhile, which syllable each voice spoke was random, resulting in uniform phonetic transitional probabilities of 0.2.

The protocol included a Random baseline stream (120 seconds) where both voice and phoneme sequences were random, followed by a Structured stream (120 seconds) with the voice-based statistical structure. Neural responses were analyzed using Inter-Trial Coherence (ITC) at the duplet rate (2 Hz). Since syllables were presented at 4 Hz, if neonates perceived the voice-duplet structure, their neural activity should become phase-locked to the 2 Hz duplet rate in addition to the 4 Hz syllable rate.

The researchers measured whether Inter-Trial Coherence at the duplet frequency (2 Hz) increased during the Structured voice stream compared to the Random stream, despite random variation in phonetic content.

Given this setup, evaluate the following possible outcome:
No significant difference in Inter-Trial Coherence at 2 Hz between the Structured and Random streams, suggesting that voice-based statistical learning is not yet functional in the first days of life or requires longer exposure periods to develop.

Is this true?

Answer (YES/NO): NO